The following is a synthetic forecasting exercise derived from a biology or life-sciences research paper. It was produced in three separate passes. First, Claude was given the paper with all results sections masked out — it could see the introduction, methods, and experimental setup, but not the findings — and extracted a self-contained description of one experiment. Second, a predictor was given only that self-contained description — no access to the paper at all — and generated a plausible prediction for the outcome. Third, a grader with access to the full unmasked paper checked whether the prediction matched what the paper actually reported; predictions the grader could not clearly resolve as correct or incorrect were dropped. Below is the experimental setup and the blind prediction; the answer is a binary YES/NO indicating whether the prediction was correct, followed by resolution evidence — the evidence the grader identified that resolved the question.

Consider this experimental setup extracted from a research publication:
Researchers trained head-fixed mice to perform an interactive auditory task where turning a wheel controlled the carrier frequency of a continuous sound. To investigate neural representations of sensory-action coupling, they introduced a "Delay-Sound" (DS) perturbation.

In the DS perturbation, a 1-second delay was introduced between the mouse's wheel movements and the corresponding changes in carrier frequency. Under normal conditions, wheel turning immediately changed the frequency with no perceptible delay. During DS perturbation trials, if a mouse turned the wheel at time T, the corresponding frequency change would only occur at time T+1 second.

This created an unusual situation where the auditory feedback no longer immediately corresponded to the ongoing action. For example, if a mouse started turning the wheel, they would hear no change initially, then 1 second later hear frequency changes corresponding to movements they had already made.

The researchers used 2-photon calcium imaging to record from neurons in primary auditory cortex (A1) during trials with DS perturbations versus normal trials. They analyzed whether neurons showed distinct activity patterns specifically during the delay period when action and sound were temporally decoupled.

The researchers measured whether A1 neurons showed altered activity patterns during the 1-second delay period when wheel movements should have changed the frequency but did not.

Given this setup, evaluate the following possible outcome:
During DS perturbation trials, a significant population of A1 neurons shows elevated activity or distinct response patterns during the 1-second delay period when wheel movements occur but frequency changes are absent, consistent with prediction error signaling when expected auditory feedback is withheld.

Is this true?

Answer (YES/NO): YES